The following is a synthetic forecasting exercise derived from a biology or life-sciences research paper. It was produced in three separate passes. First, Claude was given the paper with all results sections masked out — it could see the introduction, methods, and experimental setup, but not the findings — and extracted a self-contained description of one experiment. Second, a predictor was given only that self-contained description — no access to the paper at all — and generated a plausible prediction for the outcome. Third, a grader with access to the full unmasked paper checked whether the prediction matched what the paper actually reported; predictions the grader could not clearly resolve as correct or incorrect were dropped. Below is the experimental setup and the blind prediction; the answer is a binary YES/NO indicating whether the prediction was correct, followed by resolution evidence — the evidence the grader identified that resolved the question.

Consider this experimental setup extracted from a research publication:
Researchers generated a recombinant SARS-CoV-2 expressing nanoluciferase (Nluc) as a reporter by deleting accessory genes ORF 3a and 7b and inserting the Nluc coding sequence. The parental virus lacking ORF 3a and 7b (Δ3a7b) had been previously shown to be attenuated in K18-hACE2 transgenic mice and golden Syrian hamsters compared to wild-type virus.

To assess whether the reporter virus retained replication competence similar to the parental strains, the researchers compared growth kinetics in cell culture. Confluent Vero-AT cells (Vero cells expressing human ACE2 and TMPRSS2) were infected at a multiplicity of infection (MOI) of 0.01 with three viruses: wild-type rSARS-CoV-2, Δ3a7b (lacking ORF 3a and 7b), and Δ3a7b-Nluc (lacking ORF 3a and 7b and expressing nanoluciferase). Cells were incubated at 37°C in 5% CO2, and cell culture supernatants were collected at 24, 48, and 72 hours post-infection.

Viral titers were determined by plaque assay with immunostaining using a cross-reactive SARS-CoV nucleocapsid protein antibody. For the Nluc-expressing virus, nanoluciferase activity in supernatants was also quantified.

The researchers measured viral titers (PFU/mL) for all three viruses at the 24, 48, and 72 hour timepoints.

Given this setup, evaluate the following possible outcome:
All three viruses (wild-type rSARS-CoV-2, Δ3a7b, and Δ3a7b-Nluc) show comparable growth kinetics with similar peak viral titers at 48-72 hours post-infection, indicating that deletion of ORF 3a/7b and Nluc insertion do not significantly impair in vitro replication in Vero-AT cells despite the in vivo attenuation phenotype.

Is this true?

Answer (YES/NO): NO